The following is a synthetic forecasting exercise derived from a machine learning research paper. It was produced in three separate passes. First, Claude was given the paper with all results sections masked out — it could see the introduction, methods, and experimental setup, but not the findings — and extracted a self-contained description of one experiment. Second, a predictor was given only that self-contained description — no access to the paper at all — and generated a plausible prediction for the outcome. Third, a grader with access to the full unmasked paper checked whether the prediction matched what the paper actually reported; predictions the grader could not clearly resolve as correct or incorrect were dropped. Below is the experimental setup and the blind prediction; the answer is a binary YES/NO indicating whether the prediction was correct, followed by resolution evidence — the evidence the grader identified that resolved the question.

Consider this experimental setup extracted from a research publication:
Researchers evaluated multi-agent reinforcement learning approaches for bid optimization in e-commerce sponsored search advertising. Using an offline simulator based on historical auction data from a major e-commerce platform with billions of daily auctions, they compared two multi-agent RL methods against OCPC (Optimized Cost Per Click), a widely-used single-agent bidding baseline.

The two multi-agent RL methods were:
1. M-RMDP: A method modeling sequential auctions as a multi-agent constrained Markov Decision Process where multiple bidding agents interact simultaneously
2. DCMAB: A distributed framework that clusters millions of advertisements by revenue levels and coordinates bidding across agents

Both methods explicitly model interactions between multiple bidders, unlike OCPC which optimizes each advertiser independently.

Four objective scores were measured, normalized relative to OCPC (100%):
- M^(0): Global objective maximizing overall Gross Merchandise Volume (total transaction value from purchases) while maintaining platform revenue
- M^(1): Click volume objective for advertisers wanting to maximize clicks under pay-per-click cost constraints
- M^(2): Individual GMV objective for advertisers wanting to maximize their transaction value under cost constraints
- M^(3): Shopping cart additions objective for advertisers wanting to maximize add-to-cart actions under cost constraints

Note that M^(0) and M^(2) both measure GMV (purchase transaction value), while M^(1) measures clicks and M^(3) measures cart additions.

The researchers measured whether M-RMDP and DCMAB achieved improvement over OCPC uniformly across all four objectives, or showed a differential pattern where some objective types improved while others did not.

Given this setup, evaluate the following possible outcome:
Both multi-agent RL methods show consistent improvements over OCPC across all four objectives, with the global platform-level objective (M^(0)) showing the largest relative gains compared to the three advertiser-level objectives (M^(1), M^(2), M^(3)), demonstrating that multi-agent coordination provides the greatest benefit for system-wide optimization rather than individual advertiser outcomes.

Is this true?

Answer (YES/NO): NO